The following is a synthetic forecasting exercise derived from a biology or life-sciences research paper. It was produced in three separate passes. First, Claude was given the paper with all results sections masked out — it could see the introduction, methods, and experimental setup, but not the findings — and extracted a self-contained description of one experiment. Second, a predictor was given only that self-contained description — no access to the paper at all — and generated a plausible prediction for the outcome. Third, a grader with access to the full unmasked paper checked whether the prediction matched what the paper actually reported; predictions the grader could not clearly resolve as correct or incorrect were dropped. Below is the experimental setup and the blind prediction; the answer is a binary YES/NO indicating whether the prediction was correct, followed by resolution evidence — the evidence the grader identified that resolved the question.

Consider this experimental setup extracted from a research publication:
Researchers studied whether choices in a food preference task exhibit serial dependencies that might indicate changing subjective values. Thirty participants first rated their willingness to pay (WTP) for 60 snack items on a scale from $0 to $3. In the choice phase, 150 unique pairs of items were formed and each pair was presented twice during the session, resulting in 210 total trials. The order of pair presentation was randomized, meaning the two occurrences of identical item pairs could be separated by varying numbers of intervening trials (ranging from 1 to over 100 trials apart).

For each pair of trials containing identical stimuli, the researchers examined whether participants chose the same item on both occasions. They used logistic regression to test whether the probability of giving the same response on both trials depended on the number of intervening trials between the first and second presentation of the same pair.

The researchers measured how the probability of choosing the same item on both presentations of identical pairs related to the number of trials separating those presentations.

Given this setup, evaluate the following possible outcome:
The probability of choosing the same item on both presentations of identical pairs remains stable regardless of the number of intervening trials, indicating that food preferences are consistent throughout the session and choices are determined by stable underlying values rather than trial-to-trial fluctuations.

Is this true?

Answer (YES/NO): NO